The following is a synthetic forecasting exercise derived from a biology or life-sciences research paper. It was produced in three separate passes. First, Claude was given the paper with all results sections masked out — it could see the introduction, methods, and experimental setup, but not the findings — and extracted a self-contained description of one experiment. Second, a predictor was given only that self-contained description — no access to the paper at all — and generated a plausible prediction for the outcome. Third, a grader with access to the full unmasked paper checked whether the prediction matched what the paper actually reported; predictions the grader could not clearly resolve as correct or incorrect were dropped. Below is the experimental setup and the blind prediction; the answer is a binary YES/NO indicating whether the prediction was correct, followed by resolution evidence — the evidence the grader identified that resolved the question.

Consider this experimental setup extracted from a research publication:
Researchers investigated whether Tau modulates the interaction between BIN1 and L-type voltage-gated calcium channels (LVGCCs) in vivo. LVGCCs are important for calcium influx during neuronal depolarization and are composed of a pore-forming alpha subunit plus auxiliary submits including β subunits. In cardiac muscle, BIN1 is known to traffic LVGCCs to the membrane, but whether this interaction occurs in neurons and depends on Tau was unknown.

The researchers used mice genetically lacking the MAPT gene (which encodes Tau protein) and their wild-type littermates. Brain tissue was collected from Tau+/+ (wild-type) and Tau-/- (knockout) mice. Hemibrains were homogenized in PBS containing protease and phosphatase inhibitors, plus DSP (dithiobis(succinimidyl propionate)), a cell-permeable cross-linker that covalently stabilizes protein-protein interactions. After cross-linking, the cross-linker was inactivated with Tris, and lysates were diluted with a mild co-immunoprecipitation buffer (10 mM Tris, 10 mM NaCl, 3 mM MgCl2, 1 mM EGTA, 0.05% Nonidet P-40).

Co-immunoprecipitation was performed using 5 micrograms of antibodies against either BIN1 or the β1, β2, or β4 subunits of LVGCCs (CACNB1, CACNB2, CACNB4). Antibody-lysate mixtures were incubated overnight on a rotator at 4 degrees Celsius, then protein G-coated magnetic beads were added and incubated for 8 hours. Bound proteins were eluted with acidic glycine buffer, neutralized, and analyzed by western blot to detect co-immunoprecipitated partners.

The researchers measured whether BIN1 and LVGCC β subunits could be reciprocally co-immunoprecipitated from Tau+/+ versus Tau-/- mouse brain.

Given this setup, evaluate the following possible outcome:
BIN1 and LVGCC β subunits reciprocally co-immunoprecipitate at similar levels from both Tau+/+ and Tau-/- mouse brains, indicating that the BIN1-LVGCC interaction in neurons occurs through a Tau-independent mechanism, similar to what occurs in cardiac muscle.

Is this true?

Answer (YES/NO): NO